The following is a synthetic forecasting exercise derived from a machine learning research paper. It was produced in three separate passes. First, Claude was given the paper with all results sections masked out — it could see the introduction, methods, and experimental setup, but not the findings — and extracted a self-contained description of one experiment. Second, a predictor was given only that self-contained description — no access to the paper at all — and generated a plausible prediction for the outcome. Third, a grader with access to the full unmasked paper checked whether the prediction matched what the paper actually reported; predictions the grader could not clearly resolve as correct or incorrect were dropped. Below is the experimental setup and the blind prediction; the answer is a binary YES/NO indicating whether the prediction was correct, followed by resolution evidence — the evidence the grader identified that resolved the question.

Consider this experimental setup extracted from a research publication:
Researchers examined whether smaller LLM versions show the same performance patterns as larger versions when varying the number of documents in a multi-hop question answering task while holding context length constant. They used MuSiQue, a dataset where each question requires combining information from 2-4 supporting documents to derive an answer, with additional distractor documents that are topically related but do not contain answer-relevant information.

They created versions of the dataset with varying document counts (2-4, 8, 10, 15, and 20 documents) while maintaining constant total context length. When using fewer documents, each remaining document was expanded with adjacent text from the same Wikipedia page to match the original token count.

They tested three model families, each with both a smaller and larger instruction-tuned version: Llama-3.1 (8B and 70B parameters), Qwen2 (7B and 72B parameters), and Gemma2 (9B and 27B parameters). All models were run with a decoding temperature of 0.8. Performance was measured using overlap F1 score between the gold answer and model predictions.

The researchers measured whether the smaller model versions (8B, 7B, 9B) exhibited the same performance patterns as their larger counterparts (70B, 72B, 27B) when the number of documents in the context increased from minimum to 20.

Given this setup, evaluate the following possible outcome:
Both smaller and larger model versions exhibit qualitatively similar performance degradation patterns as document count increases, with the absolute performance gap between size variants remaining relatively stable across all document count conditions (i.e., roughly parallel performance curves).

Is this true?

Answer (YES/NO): NO